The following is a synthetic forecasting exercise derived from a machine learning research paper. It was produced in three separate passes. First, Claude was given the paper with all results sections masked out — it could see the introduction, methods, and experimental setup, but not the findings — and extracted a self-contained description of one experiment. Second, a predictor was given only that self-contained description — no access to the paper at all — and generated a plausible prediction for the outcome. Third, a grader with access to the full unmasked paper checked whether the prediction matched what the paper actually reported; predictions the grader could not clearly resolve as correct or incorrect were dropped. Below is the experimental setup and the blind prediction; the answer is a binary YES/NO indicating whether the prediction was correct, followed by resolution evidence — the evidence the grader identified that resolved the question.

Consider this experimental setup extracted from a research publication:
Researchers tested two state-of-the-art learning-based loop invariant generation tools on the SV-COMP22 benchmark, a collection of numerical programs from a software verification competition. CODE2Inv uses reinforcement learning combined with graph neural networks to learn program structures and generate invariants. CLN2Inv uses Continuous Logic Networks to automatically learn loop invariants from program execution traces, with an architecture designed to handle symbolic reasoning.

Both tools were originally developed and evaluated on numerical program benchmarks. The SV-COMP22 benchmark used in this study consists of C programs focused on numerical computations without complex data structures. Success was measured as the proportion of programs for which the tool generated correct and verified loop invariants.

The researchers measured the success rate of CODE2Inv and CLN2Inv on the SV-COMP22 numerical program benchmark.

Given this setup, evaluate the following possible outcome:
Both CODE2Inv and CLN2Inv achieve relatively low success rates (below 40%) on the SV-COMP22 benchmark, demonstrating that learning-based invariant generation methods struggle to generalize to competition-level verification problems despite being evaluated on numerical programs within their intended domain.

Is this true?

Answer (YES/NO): NO